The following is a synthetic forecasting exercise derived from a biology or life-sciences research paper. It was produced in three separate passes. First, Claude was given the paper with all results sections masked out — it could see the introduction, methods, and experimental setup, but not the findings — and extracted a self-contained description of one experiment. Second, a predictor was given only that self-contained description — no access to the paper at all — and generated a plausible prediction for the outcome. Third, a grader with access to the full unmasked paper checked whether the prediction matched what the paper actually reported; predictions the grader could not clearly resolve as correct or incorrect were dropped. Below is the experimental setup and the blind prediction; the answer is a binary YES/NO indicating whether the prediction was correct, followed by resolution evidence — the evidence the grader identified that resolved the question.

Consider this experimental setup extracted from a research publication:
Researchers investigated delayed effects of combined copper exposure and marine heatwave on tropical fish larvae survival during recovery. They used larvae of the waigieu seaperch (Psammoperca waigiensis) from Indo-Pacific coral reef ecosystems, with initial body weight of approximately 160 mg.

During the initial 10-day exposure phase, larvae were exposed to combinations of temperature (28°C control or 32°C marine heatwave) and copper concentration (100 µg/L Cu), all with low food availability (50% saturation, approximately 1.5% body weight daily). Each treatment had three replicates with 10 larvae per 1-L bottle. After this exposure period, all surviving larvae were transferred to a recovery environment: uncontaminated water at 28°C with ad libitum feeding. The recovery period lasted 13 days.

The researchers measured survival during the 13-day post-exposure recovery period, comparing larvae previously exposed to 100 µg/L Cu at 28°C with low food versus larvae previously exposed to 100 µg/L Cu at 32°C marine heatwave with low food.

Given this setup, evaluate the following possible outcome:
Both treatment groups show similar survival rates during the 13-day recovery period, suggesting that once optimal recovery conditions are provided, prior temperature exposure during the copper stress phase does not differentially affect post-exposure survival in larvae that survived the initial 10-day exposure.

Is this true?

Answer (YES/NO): NO